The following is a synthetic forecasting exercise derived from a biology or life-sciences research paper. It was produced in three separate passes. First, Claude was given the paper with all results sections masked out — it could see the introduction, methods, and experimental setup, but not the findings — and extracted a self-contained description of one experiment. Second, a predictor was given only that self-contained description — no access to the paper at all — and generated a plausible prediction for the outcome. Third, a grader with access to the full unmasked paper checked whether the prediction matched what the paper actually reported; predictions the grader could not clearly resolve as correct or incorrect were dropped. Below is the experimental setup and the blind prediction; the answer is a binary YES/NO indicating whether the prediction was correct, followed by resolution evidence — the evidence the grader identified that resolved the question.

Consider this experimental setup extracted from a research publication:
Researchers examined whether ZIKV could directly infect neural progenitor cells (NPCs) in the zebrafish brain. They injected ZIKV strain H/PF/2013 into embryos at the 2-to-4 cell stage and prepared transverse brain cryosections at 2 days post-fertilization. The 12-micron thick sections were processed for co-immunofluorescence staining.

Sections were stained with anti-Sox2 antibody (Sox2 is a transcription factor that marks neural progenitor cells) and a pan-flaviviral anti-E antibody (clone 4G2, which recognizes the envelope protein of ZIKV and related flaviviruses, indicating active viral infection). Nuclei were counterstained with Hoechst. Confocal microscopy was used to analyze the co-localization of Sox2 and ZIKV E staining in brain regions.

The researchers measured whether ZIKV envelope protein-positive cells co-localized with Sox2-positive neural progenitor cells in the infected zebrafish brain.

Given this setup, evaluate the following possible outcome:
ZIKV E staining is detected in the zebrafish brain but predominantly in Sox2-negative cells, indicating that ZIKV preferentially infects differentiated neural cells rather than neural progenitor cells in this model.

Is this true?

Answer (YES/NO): NO